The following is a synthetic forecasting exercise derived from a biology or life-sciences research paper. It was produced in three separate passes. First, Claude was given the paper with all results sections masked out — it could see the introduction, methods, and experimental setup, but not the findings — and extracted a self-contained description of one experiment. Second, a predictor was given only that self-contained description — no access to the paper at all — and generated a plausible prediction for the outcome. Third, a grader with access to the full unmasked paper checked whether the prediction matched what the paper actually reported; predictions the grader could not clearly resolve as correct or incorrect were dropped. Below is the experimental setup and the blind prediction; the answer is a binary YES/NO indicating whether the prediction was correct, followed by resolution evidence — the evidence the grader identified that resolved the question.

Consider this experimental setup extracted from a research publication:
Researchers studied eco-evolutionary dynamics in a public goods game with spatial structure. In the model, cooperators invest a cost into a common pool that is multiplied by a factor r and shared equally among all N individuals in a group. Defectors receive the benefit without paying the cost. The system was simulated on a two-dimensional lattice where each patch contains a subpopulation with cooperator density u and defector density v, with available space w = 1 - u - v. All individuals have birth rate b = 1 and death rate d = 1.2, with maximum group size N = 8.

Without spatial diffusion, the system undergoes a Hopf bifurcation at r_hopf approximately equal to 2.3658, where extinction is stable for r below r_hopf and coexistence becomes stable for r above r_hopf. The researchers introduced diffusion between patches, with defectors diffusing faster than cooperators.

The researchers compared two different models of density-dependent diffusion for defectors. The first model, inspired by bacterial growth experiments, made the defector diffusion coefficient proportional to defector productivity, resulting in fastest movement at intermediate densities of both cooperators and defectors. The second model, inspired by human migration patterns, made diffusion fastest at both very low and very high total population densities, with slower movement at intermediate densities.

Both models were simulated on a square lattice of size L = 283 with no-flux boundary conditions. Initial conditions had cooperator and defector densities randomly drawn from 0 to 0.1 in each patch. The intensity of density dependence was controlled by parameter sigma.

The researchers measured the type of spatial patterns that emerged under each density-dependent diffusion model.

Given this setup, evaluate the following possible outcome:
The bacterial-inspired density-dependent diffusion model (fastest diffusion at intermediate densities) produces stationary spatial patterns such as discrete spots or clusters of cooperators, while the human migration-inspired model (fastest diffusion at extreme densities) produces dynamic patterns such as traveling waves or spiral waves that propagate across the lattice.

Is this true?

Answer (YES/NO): NO